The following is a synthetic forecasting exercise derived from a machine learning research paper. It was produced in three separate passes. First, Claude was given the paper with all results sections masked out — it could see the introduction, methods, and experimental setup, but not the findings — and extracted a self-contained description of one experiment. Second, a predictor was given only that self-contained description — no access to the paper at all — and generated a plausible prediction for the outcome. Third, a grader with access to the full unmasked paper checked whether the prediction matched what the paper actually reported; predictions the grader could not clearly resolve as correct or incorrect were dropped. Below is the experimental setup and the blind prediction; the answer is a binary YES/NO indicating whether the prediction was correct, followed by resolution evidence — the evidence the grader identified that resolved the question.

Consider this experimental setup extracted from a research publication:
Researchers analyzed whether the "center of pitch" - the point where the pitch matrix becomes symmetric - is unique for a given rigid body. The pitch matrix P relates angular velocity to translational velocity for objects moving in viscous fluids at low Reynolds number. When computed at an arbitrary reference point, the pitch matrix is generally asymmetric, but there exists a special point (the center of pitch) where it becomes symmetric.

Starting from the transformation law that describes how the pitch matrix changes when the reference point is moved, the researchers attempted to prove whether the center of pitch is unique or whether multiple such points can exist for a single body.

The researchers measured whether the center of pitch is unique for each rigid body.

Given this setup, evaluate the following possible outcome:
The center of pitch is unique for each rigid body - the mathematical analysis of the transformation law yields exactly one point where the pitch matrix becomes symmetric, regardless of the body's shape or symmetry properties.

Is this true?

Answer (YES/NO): YES